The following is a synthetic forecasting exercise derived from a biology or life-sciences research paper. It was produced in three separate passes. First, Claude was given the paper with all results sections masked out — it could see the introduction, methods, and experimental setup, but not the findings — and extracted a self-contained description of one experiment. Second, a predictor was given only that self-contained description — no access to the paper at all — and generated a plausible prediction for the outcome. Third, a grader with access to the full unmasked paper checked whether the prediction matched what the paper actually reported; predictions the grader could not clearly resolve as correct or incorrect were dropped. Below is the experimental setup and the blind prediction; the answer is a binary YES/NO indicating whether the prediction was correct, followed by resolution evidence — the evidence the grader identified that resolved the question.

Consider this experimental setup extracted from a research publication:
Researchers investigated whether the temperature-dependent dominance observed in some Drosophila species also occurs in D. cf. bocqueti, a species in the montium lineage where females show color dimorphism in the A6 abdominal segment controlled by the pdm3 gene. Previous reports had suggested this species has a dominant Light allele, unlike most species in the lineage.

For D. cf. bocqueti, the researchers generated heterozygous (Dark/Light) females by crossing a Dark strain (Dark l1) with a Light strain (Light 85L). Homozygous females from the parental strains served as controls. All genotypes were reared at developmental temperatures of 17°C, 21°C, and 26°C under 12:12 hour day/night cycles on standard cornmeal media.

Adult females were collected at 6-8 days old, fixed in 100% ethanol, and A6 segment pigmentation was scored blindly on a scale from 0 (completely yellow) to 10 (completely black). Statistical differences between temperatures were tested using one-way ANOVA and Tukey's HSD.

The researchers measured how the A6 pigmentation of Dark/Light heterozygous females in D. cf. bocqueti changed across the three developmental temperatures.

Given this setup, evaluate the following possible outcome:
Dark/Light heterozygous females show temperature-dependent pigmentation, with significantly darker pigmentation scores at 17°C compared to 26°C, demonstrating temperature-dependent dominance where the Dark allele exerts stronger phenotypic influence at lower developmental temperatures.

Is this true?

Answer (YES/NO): YES